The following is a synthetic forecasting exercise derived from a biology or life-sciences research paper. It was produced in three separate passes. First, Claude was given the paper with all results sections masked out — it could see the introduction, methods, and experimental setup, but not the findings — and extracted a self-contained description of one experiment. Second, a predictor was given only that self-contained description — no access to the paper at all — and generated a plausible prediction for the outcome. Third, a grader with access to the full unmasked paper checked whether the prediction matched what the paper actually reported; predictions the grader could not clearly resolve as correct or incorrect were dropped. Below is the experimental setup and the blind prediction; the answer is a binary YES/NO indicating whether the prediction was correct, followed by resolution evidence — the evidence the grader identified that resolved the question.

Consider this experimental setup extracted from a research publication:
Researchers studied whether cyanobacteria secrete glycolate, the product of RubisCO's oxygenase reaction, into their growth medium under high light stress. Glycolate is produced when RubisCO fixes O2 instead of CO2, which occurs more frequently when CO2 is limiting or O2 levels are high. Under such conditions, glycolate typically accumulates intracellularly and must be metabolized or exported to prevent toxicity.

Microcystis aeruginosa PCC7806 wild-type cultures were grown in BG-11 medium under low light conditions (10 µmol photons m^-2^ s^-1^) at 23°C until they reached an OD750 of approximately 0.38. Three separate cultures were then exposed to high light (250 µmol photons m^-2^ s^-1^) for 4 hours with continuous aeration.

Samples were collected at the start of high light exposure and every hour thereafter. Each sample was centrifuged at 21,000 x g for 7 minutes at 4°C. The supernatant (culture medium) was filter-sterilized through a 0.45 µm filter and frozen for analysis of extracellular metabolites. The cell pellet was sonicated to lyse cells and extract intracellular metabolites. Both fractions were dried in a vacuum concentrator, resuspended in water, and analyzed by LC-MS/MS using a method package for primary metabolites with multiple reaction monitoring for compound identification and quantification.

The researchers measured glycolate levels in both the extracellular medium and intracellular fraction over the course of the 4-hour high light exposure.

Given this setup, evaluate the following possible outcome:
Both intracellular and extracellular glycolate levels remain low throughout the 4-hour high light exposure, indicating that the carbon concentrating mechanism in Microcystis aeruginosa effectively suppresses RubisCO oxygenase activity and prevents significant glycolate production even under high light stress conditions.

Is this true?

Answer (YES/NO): NO